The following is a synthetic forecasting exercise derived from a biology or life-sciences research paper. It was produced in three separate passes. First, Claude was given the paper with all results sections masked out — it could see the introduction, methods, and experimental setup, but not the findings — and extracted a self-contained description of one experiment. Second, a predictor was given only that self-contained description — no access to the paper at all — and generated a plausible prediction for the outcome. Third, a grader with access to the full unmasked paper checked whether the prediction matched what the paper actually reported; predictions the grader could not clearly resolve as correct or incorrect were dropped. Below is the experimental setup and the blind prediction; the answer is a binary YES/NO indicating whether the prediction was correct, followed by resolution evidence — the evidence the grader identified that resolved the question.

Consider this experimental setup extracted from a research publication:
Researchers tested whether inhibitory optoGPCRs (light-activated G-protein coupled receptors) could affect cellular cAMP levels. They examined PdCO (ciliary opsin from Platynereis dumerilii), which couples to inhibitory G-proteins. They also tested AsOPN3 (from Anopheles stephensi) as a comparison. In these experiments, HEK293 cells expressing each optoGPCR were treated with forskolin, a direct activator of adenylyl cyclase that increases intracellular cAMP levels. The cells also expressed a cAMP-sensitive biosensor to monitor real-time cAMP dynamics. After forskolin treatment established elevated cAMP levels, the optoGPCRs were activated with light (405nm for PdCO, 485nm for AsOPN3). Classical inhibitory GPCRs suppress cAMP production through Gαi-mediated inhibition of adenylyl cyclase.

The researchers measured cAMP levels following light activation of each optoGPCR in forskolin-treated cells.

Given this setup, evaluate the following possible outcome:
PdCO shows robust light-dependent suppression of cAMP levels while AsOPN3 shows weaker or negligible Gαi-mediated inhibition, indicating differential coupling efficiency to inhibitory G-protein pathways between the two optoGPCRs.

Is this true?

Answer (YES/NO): NO